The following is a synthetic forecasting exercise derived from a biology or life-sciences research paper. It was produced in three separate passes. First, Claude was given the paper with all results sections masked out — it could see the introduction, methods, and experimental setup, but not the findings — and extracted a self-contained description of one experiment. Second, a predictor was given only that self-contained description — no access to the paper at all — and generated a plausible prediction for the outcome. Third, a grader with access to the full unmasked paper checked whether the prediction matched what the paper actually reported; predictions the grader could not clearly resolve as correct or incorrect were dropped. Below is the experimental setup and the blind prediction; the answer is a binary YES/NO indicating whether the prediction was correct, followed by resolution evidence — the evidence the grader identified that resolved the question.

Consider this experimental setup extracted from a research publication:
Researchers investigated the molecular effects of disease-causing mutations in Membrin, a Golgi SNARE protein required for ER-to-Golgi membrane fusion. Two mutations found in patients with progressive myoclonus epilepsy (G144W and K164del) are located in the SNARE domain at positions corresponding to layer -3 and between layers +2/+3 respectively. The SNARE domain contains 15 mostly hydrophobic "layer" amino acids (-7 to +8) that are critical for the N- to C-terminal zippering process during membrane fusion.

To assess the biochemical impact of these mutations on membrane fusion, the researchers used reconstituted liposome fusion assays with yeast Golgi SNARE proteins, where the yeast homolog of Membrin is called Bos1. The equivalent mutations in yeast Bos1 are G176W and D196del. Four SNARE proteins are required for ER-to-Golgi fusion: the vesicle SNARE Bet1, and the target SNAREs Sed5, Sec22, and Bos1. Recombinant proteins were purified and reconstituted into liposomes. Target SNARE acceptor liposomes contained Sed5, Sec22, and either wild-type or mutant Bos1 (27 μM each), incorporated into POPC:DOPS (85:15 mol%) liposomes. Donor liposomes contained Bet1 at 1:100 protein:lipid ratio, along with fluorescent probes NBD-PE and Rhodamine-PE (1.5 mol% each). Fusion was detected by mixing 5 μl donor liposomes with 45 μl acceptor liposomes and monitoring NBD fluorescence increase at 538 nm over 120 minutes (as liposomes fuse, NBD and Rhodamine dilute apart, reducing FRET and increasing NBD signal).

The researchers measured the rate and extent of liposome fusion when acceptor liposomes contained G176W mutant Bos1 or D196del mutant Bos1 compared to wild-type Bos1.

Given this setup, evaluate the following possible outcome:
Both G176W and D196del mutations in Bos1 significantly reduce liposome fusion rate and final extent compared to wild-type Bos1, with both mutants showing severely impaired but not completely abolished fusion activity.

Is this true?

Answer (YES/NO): NO